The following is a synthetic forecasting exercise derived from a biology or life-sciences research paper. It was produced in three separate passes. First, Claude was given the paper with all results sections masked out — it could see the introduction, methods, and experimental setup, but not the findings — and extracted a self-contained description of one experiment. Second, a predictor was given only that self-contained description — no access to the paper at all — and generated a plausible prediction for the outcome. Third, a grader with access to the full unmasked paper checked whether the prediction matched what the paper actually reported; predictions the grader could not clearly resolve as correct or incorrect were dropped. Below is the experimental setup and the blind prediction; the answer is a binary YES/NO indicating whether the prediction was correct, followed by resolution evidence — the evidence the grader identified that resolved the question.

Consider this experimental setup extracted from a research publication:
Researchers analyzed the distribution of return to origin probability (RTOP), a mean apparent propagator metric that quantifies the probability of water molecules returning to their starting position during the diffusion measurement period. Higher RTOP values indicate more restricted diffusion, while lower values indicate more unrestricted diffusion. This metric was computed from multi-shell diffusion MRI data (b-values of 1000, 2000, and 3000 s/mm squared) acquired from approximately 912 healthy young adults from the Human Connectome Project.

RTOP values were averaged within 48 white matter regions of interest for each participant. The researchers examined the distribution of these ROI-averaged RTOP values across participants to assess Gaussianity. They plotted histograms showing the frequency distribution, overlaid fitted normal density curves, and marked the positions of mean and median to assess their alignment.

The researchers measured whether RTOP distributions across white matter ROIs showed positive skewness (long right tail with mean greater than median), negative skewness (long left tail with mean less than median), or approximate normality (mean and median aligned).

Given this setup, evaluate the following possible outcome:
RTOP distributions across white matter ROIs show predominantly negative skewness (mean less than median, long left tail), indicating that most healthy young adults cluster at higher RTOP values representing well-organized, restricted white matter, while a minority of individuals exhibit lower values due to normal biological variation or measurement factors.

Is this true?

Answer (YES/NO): NO